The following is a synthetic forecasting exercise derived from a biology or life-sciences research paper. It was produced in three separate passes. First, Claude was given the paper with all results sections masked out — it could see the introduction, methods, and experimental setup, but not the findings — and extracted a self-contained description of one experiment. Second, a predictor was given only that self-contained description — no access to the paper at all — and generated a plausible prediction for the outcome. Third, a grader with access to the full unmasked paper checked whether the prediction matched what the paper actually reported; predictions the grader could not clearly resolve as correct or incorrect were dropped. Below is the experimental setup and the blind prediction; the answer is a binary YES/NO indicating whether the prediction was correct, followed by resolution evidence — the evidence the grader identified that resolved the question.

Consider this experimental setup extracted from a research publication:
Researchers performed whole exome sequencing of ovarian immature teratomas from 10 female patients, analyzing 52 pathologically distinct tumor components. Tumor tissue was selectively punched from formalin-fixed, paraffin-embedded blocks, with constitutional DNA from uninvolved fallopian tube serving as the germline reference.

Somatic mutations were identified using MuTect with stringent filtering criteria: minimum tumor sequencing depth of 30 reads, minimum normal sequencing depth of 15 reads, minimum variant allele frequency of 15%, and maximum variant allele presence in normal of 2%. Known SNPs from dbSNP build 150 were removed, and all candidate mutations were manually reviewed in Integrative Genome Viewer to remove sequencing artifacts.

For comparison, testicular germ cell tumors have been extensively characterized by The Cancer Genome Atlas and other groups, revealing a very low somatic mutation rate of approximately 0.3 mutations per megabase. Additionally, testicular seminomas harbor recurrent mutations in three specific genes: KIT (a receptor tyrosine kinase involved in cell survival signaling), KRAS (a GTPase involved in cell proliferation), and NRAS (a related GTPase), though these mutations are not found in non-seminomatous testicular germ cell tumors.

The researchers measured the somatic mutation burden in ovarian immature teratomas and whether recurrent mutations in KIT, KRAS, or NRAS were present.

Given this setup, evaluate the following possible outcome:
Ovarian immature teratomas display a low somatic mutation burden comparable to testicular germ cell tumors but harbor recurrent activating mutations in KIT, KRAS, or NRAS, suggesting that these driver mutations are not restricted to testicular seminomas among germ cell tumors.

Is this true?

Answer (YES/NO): NO